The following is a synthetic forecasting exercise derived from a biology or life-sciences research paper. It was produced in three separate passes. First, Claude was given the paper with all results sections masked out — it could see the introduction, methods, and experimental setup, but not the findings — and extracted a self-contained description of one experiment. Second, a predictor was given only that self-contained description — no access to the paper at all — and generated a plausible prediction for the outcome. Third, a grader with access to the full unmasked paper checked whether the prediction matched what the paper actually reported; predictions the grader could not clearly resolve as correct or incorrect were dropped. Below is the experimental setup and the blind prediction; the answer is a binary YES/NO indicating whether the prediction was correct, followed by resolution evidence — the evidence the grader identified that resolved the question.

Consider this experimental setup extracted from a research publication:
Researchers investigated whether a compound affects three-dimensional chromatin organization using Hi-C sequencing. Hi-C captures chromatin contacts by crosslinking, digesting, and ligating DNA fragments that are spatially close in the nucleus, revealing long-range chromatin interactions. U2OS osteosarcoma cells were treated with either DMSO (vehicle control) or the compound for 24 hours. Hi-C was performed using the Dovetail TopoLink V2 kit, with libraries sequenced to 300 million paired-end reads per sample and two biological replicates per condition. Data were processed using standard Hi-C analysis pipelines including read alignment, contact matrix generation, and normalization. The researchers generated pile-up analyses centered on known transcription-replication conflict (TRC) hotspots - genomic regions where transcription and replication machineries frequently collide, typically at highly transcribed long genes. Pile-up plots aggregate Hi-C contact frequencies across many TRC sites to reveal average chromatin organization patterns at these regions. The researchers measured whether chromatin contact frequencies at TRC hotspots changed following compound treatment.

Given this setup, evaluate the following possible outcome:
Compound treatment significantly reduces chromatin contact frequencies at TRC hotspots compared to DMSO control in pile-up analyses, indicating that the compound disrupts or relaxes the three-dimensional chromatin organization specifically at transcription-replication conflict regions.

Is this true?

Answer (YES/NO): NO